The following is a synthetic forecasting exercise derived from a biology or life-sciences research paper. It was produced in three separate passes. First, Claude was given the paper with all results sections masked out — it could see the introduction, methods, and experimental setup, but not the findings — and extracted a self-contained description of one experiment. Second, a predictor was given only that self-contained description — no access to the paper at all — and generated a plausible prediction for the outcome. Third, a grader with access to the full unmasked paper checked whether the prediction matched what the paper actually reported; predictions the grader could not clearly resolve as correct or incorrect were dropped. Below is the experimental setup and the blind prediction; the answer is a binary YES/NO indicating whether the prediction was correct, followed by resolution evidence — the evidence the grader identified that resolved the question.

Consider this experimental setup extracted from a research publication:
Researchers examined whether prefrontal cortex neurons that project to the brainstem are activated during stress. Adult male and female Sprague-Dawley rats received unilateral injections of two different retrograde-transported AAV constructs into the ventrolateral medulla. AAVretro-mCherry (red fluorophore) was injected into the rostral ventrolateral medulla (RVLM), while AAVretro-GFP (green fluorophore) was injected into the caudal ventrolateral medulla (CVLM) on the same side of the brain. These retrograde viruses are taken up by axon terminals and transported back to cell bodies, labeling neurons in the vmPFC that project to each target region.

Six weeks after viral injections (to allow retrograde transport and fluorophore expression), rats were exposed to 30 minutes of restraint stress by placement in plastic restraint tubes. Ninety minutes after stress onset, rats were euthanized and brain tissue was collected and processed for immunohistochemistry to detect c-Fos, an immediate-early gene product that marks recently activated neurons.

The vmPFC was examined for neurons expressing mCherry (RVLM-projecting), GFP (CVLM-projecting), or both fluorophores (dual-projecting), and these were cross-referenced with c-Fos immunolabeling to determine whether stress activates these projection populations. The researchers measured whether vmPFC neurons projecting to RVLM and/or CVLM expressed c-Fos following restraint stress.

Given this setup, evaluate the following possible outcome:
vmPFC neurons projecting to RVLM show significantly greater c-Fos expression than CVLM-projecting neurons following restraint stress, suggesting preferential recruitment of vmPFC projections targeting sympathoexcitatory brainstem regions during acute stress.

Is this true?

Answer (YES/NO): NO